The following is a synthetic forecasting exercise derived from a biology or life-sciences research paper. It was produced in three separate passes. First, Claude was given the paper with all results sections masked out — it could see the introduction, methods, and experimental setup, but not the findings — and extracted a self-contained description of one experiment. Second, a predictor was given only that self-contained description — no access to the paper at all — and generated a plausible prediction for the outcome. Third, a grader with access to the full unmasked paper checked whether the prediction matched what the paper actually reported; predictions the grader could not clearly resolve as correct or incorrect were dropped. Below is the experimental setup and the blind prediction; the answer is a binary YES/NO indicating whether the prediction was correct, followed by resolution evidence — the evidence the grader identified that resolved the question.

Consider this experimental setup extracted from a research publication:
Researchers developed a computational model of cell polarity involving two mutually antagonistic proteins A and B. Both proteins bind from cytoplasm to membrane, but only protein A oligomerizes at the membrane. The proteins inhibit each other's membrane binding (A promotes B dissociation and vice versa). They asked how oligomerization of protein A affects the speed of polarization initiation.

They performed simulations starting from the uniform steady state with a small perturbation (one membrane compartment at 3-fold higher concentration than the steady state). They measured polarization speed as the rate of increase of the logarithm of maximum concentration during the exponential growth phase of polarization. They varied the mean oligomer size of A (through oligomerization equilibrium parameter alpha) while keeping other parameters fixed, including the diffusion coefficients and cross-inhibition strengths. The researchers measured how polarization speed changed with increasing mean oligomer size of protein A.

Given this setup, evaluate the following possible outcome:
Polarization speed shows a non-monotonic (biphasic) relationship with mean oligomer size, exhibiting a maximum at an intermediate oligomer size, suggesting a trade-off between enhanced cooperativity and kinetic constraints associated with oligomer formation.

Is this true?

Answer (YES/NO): NO